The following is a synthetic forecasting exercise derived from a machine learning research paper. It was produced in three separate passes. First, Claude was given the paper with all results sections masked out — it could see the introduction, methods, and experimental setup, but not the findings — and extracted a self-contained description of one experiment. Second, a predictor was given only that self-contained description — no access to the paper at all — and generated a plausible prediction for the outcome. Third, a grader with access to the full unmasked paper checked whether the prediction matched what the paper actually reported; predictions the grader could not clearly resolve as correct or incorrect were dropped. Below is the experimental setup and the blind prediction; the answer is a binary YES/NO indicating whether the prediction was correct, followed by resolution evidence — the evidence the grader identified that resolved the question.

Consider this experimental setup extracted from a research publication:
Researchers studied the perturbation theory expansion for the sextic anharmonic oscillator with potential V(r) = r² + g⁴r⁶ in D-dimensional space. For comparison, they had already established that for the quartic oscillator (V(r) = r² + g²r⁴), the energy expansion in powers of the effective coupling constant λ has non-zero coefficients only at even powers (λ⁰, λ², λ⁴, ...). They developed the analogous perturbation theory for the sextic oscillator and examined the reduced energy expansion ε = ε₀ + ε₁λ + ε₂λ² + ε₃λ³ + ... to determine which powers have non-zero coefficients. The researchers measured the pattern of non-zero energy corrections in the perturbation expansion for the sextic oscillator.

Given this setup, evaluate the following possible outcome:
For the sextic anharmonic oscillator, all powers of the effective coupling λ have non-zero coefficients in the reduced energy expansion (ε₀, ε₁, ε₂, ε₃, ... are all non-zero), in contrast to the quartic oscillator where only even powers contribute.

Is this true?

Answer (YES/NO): NO